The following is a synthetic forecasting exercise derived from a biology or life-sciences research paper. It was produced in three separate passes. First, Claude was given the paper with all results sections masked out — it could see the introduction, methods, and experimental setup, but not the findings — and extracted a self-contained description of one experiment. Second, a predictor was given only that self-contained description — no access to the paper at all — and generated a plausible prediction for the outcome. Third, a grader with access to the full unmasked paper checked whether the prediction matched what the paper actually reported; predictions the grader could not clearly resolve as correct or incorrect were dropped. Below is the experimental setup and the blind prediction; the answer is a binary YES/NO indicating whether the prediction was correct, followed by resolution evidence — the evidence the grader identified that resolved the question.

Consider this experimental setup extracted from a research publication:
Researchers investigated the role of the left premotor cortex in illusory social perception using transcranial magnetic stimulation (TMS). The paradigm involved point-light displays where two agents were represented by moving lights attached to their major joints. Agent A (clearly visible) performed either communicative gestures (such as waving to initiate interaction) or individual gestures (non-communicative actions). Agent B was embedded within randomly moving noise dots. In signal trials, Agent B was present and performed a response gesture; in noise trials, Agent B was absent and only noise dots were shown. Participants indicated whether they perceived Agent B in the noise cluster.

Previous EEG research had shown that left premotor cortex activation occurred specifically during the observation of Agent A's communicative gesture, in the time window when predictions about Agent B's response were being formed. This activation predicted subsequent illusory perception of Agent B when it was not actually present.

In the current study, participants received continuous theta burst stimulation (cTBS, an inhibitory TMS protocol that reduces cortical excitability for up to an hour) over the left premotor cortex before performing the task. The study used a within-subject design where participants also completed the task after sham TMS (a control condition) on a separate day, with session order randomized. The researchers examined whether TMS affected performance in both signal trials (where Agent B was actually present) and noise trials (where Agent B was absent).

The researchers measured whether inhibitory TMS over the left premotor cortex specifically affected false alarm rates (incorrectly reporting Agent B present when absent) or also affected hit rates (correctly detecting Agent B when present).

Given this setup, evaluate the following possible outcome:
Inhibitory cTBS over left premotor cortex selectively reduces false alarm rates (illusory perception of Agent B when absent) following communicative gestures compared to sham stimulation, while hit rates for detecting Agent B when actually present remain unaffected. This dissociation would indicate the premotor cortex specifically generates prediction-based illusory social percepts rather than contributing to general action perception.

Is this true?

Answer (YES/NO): NO